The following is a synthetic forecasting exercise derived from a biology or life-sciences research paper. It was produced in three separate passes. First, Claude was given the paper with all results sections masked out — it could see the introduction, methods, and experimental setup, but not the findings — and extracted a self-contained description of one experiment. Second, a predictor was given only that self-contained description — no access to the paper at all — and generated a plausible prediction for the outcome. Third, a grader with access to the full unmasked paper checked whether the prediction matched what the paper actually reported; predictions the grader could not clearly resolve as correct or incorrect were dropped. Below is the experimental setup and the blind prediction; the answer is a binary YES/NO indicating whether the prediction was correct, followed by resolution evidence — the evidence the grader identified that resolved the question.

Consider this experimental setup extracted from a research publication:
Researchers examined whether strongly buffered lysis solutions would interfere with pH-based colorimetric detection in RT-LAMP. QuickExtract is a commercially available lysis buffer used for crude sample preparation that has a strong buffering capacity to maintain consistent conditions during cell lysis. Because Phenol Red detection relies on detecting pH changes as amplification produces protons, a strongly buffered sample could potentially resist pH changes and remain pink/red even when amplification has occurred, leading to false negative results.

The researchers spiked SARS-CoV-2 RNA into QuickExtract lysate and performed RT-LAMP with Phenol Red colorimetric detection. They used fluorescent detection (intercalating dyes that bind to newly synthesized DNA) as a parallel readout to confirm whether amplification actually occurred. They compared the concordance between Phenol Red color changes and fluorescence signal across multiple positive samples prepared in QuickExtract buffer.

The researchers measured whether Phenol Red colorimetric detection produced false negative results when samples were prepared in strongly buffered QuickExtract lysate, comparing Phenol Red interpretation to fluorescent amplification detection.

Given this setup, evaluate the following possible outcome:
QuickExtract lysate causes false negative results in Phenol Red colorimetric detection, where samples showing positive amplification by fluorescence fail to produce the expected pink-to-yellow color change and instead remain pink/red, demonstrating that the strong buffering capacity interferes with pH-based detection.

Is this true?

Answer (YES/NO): YES